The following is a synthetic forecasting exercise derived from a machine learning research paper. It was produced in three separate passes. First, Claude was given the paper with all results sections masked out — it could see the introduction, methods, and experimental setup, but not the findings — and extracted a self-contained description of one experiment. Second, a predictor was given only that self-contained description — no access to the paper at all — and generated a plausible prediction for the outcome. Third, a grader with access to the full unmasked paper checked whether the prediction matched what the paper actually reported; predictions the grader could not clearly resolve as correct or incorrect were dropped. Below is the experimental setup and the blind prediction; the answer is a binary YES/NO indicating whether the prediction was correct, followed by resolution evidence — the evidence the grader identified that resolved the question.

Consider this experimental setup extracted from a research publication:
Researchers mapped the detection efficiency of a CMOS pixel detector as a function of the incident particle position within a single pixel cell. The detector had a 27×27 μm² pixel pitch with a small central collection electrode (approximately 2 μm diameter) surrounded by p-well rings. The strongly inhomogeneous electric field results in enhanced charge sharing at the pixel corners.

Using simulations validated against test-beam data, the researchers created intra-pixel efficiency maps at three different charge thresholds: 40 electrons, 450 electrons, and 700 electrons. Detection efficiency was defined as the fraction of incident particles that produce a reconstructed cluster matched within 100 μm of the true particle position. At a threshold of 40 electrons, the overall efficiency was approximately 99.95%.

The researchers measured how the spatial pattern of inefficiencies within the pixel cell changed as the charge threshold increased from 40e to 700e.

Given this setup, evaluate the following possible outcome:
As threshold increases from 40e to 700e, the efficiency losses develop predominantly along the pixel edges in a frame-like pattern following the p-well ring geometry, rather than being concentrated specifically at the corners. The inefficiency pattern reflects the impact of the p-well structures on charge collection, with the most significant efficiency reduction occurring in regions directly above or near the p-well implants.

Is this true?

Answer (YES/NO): NO